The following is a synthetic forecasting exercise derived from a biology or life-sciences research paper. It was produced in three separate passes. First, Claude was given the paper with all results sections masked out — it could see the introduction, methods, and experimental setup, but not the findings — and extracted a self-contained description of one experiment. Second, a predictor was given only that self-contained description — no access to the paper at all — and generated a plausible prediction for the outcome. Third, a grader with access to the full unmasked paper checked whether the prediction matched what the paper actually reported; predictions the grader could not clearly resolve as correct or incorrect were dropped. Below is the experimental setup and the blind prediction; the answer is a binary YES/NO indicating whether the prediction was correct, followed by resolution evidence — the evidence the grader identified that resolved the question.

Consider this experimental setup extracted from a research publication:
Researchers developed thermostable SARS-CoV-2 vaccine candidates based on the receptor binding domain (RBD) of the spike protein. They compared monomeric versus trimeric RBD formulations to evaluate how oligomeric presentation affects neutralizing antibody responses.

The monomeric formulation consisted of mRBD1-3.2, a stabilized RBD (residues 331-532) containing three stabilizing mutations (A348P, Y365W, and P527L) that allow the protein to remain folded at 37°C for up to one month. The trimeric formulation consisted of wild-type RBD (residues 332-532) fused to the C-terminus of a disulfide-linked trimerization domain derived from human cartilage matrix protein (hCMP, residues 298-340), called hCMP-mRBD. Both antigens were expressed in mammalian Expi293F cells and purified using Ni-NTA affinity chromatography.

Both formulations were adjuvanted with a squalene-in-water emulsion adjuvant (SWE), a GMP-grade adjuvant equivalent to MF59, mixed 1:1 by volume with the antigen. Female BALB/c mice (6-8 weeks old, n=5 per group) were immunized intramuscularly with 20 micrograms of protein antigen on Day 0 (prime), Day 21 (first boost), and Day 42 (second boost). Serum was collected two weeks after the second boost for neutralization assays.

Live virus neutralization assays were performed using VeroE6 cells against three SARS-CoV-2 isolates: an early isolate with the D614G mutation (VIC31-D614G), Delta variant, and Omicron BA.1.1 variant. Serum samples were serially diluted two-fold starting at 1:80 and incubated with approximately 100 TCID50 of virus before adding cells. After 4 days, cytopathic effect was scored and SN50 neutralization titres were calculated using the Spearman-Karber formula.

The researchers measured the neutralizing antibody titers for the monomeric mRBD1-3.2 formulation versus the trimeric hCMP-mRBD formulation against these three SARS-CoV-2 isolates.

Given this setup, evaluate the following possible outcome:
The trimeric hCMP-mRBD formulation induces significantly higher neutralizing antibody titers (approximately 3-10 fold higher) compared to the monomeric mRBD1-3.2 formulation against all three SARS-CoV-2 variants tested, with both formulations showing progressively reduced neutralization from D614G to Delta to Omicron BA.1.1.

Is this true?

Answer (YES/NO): NO